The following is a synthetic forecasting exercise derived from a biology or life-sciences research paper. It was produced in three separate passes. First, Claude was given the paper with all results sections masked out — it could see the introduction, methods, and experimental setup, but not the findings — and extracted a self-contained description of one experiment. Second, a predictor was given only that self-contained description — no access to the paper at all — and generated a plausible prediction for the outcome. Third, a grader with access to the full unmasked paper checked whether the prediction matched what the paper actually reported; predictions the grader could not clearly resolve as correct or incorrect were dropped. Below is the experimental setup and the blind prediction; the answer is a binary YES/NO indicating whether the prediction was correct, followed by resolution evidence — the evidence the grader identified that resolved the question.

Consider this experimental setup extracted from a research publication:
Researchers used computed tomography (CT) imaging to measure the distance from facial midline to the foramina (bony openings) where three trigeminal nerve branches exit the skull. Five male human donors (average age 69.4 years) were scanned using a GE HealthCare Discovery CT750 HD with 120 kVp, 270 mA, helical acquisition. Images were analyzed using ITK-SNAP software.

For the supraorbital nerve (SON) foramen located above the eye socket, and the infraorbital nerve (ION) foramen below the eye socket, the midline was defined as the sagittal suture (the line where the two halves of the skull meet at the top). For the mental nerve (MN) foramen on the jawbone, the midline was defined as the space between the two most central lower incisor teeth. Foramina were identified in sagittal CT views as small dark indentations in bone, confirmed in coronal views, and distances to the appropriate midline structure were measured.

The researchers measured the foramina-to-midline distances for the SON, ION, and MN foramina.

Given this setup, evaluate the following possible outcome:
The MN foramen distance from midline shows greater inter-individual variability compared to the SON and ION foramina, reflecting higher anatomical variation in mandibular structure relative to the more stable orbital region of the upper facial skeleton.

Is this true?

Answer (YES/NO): NO